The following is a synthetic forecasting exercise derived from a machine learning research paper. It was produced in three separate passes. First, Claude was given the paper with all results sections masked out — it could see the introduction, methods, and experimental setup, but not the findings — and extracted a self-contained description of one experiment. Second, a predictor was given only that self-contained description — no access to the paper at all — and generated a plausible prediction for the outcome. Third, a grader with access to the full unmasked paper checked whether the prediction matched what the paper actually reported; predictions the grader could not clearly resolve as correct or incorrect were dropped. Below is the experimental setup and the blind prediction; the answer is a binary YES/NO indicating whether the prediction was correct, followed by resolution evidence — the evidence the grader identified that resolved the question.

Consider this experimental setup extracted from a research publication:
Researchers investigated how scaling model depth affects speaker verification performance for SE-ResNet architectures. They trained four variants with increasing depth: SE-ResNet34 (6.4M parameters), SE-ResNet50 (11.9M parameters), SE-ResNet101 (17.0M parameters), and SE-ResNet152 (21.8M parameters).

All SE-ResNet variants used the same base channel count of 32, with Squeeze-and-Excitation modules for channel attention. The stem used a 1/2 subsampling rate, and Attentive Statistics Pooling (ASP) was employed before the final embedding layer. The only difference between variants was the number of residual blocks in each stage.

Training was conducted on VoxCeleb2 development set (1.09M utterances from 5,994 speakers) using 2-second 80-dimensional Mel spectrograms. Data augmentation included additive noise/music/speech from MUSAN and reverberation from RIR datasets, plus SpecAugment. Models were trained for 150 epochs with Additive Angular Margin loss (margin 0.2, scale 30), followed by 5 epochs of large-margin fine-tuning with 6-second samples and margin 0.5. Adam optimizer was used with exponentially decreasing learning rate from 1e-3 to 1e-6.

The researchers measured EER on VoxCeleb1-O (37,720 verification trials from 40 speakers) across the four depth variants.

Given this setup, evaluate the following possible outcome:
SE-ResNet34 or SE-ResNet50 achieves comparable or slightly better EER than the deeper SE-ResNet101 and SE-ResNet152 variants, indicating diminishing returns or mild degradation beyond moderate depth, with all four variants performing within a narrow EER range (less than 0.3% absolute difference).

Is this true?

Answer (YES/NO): NO